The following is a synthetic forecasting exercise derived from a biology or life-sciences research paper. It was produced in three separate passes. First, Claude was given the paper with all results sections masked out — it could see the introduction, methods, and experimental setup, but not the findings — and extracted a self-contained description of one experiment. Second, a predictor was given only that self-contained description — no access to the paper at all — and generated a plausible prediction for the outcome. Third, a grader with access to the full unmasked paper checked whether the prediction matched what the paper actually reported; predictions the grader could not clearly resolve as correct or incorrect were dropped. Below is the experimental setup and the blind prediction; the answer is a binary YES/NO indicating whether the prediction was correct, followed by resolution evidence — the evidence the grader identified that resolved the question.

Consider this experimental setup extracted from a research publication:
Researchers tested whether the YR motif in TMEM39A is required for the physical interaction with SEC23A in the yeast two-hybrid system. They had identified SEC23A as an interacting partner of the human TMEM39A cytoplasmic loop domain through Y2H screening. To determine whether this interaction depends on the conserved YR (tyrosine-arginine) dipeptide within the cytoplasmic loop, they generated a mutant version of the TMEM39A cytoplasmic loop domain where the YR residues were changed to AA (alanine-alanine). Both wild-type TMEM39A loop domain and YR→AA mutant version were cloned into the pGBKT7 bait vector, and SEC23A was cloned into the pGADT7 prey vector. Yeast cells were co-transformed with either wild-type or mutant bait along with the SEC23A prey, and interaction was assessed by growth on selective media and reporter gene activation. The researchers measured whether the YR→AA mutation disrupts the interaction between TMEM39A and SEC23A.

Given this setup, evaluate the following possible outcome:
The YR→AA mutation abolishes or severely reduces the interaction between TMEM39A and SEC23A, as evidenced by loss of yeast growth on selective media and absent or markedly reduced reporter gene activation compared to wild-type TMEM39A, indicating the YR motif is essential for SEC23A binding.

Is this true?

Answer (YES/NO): YES